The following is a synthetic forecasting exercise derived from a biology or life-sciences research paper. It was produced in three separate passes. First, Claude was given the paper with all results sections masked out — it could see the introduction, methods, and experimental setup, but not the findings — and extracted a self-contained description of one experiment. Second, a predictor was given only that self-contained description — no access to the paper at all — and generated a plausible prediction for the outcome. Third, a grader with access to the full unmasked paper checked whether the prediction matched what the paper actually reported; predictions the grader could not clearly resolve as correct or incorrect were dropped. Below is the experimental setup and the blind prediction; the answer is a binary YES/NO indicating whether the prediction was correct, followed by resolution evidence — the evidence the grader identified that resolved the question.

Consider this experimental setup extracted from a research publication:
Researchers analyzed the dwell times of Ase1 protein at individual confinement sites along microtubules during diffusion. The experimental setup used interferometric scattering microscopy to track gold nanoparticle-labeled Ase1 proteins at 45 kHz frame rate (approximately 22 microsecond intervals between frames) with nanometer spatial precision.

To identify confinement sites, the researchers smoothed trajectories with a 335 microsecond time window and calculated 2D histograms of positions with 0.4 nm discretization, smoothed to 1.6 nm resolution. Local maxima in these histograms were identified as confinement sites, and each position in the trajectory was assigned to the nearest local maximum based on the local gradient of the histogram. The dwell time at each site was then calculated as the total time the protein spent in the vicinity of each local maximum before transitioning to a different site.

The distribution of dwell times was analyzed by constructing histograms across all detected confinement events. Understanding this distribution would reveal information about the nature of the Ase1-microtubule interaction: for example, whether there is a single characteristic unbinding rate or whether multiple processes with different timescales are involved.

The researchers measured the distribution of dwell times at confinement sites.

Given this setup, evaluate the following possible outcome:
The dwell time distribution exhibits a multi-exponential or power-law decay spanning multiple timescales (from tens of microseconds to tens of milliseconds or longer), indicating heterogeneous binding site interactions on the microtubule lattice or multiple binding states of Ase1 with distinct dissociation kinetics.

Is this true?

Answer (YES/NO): NO